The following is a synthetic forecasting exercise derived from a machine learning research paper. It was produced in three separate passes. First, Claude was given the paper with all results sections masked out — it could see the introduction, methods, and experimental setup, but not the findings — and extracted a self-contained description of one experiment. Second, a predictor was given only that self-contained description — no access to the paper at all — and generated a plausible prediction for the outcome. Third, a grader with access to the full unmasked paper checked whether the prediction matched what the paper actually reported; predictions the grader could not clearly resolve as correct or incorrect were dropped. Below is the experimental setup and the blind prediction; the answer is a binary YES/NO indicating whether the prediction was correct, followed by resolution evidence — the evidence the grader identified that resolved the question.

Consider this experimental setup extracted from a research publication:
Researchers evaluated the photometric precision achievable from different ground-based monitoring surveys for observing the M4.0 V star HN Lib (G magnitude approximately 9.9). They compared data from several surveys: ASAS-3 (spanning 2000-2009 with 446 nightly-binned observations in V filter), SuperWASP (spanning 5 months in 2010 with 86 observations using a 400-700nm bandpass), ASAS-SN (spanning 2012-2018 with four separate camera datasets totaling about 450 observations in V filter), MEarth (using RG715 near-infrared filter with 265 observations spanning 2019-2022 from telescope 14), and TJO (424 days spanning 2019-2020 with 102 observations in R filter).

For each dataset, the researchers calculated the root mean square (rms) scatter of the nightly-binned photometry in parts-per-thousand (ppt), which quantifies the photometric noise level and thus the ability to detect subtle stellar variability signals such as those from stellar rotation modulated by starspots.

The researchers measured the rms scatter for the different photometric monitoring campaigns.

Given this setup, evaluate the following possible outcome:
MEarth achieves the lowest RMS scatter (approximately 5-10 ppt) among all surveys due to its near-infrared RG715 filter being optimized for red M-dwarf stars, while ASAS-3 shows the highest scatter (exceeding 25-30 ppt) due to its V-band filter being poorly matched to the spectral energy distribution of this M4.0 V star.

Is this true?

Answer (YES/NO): NO